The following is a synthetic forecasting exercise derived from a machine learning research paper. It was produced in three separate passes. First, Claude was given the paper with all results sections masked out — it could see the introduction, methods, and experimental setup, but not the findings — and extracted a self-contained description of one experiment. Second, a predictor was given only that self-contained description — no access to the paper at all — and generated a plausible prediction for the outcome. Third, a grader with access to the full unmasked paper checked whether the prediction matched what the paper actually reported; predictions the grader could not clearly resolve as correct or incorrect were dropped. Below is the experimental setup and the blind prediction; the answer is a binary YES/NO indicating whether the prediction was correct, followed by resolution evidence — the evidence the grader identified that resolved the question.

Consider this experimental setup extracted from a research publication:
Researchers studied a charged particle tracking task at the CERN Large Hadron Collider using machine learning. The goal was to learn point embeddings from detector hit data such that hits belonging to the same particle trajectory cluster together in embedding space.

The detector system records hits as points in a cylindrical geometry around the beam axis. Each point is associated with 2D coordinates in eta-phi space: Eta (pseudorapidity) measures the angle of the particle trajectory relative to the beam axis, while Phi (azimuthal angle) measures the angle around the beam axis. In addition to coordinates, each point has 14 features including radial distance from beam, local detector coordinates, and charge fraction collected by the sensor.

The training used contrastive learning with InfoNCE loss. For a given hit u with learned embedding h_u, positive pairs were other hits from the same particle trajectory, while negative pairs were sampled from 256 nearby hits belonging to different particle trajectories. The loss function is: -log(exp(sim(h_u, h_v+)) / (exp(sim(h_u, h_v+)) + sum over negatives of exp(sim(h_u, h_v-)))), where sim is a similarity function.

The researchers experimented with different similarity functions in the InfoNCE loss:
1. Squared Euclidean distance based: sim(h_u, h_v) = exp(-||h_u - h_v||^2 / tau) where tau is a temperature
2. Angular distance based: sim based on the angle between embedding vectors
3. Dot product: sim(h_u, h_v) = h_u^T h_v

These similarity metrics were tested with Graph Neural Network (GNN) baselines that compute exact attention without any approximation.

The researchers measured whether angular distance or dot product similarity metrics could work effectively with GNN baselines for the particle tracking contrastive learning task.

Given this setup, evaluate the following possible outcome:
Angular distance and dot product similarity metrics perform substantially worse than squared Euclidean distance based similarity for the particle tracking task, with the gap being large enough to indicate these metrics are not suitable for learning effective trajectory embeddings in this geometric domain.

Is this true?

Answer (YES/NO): YES